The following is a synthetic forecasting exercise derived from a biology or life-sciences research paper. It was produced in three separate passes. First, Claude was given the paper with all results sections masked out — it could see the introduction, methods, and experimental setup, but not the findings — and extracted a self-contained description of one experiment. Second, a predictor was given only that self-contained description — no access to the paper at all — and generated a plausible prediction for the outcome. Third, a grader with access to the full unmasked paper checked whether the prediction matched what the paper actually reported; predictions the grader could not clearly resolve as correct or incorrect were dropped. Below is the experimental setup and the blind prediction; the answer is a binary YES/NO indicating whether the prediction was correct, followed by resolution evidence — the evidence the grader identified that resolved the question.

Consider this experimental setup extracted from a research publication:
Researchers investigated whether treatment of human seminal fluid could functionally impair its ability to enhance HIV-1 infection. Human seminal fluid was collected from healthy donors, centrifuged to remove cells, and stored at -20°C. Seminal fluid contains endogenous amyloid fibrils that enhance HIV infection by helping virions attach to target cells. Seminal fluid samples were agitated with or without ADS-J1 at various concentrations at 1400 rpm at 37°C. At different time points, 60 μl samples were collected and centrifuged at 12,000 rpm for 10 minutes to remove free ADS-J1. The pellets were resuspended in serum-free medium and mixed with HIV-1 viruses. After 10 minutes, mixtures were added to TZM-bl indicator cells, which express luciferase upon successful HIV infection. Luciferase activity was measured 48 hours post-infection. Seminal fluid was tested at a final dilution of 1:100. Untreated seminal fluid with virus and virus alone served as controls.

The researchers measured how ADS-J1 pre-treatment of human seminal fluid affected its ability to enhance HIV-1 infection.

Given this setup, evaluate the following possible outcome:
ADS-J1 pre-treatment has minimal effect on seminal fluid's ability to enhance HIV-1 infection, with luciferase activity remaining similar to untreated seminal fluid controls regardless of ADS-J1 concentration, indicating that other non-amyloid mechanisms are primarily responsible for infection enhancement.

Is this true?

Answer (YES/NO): NO